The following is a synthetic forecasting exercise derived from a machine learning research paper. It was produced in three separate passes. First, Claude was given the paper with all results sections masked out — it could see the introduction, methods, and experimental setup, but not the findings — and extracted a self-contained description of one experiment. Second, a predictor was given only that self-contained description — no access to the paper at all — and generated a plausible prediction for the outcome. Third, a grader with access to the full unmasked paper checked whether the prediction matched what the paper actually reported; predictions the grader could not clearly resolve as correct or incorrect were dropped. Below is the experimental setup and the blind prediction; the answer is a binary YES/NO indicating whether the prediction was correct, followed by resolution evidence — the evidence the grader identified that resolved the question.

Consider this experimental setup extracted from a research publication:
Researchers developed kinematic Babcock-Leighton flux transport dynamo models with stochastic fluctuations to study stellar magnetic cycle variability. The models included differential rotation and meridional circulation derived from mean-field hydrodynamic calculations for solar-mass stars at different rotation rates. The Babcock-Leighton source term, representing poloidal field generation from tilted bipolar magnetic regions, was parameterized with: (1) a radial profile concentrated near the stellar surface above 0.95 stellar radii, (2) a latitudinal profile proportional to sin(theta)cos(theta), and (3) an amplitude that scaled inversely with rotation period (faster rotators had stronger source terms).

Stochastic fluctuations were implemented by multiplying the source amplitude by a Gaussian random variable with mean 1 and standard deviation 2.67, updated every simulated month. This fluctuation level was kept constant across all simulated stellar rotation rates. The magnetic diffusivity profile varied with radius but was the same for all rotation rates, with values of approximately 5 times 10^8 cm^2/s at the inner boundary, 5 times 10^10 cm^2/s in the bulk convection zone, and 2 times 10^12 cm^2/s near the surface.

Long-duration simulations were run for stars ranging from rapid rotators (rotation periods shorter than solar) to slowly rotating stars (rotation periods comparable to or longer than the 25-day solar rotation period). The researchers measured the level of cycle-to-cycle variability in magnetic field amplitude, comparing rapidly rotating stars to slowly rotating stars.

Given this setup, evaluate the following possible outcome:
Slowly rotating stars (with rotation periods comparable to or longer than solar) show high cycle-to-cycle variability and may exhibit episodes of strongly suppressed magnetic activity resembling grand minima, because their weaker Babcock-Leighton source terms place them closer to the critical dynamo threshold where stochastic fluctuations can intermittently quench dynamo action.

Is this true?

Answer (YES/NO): YES